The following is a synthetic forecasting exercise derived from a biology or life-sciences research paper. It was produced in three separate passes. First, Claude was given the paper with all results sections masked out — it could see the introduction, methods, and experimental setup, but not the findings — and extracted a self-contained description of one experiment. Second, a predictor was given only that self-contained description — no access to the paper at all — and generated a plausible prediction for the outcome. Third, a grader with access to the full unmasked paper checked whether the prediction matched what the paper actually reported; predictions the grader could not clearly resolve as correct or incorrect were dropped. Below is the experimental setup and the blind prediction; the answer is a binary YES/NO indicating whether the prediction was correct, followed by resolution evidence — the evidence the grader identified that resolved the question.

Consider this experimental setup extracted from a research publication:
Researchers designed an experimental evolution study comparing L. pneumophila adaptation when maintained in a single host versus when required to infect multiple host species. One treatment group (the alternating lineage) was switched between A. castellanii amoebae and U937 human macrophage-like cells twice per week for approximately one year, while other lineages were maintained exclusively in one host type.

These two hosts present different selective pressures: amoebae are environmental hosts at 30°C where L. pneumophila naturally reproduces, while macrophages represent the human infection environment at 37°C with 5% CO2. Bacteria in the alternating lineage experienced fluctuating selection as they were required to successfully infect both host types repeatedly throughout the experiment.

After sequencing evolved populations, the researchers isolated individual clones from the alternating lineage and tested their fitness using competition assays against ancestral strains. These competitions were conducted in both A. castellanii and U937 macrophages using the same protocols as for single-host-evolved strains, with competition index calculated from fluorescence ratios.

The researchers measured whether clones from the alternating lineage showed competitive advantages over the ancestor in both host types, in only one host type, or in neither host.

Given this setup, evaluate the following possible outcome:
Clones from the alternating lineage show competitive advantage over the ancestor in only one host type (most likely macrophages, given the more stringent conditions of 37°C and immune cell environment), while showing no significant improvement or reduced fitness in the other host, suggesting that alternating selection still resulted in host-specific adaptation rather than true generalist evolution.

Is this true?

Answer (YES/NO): NO